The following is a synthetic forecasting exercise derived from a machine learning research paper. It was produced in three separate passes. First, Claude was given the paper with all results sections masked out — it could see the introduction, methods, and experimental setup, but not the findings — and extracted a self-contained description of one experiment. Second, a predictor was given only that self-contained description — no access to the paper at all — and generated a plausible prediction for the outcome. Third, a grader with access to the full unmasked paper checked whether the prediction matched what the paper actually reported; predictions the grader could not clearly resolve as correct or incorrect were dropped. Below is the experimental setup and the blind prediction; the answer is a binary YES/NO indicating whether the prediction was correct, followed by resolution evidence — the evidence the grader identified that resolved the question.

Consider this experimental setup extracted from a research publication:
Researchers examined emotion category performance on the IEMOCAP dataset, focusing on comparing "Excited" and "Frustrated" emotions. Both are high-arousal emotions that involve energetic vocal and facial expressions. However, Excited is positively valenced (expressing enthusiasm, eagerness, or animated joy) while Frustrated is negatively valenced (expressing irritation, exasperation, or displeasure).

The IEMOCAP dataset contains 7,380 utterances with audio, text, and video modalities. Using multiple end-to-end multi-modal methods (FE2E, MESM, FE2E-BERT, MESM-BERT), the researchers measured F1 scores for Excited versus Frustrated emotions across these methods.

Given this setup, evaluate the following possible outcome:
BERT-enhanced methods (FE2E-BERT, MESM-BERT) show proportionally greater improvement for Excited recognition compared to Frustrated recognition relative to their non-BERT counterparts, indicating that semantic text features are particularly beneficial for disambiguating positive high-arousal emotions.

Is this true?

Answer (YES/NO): NO